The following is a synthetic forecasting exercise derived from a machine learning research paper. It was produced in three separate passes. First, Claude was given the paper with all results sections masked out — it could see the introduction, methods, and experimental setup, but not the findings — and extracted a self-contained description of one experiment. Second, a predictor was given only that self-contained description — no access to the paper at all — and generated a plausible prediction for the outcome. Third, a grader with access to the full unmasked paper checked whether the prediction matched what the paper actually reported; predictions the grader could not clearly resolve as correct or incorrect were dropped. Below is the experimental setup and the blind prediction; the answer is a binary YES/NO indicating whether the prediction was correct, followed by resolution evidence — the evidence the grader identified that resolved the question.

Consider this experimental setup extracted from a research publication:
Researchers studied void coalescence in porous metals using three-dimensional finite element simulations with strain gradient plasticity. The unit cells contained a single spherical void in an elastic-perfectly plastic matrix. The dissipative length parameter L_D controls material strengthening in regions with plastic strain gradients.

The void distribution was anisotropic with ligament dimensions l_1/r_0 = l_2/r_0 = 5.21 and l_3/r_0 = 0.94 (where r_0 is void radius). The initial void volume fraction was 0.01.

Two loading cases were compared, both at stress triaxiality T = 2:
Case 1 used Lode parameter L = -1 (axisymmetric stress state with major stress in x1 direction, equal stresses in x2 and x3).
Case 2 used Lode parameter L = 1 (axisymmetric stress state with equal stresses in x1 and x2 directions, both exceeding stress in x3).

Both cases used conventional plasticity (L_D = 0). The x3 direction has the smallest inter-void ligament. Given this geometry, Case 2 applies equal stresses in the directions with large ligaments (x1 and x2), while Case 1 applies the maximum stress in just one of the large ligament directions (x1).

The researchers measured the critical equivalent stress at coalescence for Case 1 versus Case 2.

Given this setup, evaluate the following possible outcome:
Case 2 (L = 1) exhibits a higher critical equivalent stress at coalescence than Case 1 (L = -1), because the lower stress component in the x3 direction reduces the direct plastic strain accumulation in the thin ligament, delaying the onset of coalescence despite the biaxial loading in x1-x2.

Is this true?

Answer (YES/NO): YES